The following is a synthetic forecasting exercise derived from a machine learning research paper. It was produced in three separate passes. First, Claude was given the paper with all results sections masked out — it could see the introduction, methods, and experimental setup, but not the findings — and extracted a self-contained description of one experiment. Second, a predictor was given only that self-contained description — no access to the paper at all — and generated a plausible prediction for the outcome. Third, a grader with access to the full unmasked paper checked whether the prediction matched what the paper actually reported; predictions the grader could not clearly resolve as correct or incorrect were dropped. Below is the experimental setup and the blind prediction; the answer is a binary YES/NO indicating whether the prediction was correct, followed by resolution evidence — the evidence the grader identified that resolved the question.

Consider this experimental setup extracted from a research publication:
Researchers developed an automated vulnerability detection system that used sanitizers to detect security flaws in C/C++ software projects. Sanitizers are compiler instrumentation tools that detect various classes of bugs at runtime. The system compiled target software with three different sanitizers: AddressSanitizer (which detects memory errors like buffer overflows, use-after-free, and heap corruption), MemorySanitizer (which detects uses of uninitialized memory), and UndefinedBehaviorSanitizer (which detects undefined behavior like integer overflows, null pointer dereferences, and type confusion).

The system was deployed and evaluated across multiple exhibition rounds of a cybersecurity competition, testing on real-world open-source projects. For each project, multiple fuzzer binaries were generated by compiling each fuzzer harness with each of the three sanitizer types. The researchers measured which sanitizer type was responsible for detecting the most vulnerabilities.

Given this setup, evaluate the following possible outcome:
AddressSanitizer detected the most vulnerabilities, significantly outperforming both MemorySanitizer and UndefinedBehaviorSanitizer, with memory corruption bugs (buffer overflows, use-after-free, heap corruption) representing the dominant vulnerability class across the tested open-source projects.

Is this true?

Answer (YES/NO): NO